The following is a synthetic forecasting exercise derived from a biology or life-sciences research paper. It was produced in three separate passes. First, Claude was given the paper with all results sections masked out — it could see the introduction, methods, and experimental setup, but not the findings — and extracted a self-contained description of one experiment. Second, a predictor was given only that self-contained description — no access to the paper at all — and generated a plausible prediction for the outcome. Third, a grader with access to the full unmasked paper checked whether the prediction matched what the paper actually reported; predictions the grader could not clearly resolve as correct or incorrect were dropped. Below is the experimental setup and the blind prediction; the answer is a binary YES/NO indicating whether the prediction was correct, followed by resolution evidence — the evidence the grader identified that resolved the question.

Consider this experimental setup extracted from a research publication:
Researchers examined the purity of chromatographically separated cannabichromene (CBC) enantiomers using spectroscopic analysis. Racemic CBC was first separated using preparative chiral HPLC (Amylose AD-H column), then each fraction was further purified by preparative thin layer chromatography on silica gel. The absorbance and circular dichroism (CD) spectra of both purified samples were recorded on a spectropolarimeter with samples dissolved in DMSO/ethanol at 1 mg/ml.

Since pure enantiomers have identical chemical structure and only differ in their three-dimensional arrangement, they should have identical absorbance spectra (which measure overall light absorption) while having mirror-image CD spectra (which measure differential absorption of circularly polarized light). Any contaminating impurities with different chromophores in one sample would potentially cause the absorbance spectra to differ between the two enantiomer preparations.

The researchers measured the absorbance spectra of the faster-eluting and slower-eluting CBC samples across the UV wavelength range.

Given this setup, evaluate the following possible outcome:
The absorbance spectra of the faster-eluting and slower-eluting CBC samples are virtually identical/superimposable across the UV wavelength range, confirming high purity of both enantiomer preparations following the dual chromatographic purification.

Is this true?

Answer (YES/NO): NO